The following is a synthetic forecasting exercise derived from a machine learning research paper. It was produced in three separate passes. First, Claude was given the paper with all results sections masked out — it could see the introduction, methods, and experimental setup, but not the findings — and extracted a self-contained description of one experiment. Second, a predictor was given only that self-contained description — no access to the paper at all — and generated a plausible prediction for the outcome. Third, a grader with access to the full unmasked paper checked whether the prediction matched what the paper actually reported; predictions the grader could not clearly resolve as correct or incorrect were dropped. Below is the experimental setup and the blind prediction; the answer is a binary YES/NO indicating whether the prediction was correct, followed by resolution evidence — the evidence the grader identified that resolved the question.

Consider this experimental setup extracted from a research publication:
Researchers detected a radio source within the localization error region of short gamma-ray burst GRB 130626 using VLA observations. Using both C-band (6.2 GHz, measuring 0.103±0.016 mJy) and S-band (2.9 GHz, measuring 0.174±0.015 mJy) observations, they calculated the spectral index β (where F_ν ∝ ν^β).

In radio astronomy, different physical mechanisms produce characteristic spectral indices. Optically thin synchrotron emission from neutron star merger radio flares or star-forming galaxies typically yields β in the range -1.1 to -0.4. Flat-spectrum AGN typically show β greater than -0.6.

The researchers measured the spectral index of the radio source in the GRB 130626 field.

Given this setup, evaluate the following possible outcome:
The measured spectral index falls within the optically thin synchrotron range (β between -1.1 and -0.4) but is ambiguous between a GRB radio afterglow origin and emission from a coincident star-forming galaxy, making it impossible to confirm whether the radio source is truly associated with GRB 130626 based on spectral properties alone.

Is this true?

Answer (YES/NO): NO